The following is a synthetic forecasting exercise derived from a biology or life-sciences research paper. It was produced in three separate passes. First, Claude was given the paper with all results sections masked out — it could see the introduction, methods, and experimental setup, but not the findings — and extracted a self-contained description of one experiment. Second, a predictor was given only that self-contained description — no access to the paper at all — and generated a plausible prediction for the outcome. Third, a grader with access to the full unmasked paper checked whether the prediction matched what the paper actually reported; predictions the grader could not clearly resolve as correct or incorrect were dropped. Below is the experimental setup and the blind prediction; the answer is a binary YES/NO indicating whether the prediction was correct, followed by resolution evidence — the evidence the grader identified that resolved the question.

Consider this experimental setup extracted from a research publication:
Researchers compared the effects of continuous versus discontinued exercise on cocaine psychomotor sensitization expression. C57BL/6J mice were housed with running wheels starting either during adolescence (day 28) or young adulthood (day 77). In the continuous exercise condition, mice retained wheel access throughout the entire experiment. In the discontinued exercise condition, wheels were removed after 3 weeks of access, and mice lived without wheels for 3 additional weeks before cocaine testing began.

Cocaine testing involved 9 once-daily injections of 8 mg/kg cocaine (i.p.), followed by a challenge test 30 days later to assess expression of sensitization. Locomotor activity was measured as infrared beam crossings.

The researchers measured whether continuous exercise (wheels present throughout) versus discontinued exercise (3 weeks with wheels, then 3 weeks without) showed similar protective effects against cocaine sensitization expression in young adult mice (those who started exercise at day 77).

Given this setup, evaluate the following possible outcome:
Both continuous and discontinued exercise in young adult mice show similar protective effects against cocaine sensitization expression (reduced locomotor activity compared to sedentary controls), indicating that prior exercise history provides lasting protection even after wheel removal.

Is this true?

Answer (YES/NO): NO